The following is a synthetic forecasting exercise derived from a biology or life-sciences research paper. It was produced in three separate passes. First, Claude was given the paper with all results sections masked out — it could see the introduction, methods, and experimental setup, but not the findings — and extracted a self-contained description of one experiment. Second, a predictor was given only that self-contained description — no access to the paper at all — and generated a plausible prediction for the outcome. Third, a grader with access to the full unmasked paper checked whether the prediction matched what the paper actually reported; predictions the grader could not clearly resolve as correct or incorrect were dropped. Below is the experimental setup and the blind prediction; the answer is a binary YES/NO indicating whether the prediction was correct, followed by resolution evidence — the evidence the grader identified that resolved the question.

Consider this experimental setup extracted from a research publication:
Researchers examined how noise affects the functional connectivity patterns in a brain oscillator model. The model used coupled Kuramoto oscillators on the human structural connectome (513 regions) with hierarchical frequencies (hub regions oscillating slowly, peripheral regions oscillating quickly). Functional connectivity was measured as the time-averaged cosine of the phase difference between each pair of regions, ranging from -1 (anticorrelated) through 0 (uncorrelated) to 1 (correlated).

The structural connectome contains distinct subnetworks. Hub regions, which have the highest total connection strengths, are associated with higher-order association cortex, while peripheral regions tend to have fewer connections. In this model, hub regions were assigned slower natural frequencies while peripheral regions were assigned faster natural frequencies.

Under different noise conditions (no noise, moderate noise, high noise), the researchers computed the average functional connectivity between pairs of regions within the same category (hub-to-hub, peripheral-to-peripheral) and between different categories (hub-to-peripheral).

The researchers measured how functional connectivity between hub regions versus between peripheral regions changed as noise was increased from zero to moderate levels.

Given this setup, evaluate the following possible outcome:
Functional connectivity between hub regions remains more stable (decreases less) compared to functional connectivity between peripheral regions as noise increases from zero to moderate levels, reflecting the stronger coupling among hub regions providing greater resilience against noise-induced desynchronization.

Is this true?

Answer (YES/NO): NO